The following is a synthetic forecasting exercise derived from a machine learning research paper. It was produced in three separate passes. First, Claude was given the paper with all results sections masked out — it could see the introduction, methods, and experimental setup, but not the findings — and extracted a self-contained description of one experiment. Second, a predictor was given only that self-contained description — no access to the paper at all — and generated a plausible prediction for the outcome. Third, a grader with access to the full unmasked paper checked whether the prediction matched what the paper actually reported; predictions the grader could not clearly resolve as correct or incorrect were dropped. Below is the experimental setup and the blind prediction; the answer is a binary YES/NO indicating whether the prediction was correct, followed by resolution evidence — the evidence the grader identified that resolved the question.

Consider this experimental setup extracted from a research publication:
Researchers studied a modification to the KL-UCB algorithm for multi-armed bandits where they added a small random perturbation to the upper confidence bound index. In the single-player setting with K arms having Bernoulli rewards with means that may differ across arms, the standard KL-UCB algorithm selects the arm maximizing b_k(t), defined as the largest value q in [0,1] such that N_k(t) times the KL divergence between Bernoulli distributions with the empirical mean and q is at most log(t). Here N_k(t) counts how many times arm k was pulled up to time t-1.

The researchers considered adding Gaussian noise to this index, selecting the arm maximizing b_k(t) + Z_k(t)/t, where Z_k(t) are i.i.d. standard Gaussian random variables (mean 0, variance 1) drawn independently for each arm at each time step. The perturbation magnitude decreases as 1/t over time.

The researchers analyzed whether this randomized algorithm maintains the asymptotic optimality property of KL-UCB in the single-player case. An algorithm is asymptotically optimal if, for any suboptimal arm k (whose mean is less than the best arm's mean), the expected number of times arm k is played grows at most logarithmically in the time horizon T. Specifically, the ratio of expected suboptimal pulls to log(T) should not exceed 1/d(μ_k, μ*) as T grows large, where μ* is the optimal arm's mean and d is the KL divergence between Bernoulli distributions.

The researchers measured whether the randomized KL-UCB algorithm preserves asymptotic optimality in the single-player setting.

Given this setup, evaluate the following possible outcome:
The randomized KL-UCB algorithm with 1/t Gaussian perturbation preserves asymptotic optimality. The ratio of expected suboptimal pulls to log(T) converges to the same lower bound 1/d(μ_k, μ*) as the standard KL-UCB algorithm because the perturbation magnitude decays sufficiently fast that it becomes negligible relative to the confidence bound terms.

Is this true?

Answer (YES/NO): YES